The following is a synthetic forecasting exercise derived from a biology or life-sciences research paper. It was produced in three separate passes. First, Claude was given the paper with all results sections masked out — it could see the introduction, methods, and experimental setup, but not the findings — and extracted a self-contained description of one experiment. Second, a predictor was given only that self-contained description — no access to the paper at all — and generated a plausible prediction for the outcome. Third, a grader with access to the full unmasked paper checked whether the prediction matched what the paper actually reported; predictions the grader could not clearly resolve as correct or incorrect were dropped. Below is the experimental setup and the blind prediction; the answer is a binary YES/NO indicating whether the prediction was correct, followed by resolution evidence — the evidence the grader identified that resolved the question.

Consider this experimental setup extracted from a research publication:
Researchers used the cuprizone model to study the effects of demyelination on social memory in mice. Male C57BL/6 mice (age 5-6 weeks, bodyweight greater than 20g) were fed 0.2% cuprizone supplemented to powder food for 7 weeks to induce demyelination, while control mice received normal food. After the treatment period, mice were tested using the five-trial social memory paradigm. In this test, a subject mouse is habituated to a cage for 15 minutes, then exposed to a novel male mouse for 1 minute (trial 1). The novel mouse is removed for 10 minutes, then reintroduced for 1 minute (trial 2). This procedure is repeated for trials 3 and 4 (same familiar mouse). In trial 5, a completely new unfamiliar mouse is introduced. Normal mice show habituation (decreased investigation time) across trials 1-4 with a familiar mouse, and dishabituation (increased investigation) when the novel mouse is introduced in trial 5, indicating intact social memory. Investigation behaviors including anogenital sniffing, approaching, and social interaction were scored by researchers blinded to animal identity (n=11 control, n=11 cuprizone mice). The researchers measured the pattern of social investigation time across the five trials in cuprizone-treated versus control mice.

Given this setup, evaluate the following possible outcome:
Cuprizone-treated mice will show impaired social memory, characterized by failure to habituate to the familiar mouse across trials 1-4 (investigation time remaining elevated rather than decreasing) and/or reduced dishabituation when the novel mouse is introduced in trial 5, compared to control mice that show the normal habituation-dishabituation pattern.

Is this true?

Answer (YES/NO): YES